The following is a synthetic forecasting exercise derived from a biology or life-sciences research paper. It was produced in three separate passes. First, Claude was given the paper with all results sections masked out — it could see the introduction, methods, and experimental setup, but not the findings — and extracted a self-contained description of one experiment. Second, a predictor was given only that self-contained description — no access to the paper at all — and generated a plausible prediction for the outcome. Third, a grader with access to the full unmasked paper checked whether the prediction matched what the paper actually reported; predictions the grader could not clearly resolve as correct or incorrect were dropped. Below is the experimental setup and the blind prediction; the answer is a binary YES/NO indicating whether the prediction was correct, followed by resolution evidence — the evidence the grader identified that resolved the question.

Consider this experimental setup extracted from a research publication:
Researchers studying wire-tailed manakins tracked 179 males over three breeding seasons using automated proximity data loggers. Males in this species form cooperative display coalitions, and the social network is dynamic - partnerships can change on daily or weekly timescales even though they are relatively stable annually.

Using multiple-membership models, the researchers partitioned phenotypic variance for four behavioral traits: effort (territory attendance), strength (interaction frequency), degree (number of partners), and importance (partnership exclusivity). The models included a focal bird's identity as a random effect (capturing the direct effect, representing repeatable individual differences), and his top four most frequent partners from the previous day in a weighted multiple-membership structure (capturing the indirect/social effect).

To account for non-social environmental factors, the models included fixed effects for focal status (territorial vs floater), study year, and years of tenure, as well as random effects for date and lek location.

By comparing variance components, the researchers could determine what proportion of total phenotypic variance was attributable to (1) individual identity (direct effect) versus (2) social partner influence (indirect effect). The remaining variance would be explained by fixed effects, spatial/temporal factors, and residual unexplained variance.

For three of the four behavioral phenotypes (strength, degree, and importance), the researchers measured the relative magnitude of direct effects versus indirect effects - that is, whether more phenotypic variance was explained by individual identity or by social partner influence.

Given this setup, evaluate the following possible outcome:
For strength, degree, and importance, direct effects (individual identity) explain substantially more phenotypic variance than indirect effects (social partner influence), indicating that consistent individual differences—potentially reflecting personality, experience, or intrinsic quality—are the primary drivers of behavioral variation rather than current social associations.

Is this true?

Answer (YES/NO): NO